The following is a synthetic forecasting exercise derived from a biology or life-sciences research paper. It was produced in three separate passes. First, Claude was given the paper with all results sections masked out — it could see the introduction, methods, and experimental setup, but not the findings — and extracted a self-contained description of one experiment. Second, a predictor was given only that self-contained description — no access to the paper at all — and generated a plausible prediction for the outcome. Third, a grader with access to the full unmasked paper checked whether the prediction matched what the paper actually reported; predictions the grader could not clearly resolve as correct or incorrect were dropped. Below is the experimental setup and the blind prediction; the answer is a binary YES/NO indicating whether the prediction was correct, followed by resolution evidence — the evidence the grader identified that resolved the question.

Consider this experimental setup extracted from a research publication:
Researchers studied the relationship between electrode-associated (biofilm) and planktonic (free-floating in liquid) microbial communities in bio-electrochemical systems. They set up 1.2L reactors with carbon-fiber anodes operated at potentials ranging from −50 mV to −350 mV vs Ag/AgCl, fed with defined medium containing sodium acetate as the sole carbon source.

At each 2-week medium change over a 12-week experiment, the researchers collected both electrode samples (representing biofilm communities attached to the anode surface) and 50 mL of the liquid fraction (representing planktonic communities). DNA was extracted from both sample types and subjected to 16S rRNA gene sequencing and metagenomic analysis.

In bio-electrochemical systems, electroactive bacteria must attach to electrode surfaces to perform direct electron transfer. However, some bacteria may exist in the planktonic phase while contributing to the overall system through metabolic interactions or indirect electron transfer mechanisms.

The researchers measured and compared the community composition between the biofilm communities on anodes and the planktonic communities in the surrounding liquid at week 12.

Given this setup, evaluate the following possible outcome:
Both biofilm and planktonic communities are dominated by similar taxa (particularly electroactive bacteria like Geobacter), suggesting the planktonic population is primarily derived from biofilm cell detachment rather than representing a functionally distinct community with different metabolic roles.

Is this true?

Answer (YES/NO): NO